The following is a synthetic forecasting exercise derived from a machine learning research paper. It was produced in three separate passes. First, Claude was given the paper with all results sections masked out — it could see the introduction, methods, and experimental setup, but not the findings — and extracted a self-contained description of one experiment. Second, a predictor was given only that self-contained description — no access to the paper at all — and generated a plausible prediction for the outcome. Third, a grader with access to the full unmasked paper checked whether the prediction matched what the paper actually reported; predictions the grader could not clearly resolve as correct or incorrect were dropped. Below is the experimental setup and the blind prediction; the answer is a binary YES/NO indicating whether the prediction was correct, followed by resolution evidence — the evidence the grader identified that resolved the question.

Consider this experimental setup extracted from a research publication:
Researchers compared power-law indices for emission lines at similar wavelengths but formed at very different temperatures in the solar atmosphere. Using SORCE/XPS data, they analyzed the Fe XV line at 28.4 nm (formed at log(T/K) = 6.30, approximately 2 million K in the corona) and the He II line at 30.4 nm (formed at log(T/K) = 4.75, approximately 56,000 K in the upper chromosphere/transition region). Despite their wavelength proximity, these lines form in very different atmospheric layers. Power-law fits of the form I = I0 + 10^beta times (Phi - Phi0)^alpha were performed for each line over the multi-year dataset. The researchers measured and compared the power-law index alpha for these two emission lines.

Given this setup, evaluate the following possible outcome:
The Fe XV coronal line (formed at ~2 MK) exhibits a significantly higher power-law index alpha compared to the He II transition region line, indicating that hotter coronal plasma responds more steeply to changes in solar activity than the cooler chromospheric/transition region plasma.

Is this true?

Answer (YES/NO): NO